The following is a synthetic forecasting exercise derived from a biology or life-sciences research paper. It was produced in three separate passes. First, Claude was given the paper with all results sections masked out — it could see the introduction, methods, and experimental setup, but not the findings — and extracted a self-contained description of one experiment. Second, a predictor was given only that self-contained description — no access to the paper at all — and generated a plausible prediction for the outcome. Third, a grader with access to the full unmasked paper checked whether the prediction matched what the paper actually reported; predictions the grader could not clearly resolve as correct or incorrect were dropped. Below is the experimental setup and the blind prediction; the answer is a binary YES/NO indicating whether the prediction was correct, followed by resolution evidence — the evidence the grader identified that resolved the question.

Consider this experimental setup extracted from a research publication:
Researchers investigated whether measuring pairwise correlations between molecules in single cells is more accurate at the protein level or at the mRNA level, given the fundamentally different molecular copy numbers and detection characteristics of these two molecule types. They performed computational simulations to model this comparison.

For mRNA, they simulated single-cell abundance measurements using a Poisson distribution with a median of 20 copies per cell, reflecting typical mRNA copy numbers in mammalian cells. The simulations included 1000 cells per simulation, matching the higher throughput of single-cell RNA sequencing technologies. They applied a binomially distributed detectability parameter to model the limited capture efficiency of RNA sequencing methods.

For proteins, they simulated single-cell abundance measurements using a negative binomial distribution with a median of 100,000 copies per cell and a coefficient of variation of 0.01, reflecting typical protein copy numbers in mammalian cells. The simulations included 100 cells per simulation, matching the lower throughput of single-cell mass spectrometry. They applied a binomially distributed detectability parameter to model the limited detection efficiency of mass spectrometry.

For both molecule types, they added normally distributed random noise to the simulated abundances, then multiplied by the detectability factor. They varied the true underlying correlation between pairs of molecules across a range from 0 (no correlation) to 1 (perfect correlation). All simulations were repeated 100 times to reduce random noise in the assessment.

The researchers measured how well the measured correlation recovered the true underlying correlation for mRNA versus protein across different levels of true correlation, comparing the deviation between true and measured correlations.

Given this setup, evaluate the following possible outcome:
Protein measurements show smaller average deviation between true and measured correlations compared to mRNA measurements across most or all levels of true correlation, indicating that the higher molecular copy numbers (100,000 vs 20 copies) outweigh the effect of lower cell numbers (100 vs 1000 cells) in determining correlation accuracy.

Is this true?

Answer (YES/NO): YES